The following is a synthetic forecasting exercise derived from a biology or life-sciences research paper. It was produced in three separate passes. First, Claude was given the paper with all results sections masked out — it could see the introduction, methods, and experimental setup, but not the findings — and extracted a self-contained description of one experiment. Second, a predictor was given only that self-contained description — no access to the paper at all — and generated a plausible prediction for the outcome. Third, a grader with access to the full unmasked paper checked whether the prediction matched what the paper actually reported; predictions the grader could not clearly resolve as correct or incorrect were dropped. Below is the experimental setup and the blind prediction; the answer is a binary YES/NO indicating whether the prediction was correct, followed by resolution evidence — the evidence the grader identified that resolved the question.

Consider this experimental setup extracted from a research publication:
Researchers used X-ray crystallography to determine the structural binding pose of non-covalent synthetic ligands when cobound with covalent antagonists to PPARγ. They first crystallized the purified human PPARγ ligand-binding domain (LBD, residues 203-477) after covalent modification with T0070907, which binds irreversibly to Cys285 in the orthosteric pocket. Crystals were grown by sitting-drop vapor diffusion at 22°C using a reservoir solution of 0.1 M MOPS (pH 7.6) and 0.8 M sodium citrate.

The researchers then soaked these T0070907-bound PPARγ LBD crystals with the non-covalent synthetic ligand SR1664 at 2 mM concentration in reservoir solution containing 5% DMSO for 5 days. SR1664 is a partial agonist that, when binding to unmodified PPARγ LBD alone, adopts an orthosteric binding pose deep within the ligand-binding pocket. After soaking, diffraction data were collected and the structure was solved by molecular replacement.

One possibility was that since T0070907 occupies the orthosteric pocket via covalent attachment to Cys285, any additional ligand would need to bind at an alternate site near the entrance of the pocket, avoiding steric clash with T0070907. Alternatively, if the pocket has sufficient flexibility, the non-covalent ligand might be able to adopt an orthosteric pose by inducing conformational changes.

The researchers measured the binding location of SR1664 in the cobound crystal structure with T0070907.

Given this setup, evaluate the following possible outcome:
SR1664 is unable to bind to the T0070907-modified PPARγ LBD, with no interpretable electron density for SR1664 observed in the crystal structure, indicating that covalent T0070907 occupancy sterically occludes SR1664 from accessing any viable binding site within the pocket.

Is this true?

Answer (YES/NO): NO